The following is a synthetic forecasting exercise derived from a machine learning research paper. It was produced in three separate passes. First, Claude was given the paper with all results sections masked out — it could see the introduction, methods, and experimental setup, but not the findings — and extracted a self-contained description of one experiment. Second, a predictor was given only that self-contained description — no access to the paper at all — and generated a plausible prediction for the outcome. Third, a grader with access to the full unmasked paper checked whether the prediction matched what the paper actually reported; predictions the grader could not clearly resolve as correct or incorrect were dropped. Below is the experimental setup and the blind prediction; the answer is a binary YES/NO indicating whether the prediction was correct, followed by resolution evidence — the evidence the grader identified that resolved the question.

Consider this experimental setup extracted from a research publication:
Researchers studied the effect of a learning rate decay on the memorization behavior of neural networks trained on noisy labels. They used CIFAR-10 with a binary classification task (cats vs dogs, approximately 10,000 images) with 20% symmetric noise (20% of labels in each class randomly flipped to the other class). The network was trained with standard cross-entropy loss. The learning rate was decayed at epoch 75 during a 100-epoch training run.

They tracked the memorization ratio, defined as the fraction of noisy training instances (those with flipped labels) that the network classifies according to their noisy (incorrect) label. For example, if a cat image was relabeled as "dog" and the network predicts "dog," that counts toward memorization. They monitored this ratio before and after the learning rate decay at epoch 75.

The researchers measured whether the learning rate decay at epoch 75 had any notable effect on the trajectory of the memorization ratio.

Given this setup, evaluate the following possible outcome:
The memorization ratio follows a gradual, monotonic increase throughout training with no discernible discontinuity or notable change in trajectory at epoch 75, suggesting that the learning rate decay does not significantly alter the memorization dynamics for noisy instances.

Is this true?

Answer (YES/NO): NO